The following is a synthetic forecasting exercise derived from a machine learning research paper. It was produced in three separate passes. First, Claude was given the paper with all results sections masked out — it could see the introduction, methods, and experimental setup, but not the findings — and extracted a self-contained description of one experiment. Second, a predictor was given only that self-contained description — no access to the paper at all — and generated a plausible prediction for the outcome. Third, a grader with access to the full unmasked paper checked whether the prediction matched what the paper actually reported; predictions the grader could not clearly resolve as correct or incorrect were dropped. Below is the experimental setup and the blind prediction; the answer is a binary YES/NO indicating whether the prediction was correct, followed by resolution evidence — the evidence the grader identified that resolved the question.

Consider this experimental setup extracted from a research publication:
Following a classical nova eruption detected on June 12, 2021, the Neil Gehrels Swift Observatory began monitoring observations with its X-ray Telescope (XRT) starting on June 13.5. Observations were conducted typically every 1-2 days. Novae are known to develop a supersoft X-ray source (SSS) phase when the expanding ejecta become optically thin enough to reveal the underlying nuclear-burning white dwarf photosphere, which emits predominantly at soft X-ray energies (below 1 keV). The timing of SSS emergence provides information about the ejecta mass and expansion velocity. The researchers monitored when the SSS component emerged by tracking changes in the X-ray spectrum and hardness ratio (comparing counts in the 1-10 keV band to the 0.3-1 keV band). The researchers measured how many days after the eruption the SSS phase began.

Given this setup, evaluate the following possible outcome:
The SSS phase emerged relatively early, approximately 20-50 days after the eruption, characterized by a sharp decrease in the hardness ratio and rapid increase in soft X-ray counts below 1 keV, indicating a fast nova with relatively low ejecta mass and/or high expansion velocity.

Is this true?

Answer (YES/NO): NO